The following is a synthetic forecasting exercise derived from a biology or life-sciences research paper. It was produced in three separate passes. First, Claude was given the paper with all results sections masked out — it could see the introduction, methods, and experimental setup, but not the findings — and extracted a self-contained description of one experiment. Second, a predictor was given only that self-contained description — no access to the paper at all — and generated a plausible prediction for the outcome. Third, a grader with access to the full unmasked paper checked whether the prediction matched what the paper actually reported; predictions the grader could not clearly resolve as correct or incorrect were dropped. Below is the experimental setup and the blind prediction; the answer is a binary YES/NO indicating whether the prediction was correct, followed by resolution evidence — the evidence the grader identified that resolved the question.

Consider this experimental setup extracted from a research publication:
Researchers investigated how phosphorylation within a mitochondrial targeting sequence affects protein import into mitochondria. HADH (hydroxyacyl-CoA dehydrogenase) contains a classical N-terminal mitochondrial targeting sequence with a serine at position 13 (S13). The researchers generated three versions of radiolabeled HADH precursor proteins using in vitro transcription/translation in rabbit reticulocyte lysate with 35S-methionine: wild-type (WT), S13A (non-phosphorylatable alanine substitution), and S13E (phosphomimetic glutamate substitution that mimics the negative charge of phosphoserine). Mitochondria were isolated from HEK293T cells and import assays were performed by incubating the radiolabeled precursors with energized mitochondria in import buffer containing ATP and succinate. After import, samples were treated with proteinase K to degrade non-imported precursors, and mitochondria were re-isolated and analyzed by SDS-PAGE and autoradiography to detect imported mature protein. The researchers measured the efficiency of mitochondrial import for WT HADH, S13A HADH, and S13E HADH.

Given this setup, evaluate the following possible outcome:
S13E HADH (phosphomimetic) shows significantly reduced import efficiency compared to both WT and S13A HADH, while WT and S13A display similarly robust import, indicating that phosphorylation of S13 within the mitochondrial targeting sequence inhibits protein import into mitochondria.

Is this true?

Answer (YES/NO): YES